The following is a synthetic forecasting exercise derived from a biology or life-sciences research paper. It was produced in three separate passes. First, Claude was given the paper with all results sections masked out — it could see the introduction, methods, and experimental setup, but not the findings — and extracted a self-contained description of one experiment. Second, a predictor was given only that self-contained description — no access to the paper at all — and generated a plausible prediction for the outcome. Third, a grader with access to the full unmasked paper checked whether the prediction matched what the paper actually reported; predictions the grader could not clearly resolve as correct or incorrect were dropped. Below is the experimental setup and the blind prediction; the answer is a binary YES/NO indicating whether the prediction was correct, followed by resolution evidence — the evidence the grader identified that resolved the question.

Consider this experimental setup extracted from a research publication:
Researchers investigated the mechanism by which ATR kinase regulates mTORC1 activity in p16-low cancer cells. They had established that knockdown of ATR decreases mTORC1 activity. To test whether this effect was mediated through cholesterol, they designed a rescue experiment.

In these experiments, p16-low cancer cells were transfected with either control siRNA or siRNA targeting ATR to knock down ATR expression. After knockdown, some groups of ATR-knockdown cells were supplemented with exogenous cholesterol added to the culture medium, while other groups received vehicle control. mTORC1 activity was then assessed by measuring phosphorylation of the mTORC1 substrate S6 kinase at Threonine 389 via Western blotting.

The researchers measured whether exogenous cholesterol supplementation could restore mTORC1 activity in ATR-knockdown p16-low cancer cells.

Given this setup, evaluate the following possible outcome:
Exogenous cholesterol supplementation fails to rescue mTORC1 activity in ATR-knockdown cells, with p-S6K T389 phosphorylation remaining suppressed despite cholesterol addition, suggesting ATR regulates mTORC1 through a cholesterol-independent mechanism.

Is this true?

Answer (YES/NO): NO